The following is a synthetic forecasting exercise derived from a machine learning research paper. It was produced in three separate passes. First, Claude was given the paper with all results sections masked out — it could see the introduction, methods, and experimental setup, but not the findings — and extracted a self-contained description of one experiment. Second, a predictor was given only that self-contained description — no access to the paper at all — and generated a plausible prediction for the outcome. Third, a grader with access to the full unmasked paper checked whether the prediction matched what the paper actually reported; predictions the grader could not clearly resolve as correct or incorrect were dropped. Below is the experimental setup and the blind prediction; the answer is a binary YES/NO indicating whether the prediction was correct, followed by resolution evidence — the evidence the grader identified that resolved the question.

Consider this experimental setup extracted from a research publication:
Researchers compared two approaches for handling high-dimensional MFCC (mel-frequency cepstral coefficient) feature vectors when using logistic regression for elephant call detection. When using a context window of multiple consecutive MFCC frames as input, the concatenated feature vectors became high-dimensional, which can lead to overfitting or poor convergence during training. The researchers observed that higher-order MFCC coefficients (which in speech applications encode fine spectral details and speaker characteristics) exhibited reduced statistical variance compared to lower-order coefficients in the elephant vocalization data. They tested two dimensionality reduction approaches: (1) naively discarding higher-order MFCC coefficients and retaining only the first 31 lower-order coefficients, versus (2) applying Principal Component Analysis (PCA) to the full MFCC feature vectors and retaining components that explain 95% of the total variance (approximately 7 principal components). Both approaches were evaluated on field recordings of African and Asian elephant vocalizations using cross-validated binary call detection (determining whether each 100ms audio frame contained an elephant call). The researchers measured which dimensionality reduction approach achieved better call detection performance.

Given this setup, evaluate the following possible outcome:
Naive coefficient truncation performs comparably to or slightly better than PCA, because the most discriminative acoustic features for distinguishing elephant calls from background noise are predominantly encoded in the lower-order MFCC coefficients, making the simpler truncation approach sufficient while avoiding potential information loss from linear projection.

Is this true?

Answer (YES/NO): NO